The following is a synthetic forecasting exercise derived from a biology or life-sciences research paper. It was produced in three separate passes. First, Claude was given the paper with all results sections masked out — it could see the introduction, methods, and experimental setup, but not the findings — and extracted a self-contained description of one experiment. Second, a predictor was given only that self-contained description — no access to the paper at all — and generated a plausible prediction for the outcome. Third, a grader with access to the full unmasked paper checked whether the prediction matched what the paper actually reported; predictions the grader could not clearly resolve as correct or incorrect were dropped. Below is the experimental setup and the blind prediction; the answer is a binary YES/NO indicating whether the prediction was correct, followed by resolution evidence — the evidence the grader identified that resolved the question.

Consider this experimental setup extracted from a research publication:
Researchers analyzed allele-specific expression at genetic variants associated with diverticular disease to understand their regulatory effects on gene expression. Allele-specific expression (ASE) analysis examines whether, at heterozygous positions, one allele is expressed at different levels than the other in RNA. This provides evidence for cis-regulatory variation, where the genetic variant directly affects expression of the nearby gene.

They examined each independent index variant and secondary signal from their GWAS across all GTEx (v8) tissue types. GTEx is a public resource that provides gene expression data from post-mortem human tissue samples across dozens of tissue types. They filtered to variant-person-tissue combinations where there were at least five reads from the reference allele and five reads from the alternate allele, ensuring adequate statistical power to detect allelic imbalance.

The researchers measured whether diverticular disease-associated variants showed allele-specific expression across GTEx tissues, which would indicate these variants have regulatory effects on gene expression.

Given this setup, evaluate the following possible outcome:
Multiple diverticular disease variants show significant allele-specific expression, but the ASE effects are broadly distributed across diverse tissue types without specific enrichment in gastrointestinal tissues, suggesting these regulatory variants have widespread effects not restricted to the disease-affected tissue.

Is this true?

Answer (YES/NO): NO